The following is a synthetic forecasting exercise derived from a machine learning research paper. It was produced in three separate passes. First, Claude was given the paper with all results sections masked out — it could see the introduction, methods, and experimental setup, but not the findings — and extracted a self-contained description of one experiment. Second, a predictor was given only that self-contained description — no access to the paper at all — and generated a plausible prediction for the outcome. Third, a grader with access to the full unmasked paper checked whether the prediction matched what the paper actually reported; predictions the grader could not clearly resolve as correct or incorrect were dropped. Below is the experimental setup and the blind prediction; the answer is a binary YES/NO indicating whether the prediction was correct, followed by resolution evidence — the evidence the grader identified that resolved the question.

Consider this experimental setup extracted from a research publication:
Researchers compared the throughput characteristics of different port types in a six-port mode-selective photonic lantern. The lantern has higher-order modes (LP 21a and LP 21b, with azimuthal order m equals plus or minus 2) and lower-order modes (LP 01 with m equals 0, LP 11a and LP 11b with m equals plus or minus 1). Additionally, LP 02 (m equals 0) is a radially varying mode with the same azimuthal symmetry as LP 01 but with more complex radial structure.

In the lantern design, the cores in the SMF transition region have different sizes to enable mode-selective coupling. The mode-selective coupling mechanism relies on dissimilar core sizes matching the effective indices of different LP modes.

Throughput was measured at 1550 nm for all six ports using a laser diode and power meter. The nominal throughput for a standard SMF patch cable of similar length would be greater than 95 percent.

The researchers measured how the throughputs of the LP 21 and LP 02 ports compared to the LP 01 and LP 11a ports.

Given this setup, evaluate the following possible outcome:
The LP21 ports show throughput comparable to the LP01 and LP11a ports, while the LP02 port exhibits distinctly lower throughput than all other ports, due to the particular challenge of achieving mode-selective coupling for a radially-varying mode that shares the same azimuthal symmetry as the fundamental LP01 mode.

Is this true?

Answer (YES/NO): NO